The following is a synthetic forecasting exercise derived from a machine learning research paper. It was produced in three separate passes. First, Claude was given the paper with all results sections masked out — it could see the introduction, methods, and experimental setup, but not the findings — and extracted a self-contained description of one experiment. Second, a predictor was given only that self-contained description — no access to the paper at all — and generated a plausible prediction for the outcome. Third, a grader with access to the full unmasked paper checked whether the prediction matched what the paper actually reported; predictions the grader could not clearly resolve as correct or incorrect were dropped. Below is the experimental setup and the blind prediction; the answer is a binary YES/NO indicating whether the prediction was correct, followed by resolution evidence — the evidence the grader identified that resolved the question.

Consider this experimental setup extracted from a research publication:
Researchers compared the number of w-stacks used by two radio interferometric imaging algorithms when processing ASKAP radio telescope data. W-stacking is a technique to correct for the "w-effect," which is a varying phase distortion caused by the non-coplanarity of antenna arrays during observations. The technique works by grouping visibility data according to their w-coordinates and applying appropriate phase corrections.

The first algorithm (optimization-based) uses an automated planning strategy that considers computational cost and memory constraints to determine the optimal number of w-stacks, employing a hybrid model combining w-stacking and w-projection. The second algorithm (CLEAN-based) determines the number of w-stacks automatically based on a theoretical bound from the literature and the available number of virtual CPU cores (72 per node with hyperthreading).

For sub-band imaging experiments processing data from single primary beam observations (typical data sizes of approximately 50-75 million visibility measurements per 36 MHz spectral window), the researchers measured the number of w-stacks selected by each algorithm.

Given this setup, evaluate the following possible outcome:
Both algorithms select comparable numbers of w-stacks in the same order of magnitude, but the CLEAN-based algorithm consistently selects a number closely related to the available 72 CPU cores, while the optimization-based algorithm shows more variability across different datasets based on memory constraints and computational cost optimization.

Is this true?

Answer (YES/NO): NO